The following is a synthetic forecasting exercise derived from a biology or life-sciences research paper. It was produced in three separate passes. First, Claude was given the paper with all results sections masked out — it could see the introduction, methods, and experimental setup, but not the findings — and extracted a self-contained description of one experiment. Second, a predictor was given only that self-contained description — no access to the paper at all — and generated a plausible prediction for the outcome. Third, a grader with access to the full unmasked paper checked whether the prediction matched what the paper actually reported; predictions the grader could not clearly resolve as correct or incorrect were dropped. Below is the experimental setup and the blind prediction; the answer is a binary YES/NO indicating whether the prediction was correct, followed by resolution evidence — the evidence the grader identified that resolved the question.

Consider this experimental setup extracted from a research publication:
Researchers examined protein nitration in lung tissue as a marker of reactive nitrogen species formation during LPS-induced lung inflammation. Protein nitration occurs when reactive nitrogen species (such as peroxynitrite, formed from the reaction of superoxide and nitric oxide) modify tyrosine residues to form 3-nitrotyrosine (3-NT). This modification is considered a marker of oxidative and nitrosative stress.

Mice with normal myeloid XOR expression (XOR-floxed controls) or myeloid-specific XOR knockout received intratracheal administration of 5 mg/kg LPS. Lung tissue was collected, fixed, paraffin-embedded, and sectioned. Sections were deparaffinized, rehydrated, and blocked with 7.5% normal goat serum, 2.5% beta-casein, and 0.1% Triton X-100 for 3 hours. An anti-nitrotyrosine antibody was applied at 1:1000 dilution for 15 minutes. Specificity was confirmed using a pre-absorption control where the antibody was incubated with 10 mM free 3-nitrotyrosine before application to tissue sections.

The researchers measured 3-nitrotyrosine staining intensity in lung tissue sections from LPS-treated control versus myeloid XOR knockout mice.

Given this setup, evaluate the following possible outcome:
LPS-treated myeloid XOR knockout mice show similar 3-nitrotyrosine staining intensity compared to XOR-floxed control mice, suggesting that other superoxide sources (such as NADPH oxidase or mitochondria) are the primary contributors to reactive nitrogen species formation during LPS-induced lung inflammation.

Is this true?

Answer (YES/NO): NO